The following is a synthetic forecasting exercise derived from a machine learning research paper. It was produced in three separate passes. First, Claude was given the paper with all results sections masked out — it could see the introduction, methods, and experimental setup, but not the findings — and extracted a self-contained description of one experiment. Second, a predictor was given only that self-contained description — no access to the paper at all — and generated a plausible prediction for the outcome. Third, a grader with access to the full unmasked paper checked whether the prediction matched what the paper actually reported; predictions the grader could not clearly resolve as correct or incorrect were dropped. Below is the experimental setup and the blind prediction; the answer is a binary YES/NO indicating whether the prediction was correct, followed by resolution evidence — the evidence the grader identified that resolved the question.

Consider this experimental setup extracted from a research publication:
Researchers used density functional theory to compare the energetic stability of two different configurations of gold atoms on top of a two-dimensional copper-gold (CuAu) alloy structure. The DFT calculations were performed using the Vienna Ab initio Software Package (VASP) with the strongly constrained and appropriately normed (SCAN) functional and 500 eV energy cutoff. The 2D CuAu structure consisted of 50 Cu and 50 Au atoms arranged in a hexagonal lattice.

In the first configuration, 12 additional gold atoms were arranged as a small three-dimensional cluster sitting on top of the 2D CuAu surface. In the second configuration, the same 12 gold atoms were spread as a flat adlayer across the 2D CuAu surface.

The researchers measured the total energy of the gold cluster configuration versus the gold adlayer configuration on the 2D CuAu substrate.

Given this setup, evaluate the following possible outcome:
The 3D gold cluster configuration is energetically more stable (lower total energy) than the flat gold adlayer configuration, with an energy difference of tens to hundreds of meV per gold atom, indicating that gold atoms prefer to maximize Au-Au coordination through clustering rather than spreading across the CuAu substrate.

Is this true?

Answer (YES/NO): NO